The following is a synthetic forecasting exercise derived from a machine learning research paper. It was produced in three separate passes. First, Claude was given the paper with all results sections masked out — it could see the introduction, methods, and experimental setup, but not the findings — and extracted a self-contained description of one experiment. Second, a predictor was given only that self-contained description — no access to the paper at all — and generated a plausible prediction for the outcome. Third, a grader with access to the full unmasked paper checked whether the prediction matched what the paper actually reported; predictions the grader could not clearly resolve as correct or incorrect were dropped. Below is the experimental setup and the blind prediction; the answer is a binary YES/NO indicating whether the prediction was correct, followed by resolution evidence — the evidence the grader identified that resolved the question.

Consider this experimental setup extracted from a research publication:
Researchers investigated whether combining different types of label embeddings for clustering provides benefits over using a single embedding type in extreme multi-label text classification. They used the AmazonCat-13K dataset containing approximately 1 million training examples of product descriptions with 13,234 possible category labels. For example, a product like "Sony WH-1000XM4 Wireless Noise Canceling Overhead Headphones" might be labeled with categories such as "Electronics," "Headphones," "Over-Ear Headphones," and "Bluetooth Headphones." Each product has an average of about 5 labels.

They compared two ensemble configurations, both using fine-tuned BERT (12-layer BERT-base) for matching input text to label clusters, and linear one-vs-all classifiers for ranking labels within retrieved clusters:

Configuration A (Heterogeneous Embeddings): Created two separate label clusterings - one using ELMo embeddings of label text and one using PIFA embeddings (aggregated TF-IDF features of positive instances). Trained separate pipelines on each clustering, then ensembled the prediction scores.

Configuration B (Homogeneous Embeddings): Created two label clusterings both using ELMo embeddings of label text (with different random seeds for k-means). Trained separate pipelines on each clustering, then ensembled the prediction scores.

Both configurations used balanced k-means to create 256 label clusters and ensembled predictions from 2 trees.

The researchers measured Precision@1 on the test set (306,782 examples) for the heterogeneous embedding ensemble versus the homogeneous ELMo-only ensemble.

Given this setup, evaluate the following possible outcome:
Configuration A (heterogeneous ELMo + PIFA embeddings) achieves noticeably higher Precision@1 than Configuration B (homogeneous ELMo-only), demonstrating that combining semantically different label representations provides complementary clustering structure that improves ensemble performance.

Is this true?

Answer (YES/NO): NO